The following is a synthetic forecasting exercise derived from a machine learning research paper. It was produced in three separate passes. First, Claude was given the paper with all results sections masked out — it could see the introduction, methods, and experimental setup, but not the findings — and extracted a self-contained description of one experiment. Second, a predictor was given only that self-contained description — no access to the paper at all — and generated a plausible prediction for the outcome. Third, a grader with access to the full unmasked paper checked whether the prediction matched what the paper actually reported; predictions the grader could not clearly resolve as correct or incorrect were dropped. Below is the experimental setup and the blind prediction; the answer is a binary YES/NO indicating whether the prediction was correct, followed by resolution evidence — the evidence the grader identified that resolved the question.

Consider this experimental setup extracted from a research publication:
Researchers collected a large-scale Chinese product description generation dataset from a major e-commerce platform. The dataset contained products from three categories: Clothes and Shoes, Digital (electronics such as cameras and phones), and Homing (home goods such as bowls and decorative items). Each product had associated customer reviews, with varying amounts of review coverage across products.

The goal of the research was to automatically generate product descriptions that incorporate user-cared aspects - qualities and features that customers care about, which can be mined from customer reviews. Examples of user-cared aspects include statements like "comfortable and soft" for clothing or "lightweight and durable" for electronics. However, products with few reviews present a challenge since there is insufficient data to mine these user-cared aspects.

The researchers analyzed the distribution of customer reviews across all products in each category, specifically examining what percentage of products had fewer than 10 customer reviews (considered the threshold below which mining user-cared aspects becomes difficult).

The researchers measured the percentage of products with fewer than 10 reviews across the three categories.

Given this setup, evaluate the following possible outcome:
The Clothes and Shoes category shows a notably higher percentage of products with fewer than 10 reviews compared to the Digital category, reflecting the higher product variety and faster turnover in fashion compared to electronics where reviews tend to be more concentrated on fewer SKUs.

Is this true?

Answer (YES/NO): YES